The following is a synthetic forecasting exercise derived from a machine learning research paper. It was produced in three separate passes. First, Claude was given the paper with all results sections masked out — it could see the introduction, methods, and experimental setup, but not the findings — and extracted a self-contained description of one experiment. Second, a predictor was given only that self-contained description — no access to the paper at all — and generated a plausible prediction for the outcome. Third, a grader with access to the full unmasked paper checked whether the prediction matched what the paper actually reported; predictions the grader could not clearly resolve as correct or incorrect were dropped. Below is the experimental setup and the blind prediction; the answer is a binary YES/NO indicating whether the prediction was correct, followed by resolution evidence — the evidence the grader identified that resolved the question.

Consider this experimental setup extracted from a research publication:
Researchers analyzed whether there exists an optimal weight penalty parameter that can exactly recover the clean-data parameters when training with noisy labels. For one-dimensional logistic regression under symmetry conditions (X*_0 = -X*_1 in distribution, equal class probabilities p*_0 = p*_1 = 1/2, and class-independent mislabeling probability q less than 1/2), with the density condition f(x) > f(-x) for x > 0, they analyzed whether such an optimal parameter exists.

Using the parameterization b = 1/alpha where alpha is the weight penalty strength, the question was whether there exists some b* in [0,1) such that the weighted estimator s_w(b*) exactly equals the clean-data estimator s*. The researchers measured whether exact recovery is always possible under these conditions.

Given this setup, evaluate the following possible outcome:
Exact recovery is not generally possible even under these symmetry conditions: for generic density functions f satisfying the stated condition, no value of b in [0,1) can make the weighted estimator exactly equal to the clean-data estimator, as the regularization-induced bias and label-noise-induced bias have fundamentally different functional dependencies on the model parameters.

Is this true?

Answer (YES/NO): NO